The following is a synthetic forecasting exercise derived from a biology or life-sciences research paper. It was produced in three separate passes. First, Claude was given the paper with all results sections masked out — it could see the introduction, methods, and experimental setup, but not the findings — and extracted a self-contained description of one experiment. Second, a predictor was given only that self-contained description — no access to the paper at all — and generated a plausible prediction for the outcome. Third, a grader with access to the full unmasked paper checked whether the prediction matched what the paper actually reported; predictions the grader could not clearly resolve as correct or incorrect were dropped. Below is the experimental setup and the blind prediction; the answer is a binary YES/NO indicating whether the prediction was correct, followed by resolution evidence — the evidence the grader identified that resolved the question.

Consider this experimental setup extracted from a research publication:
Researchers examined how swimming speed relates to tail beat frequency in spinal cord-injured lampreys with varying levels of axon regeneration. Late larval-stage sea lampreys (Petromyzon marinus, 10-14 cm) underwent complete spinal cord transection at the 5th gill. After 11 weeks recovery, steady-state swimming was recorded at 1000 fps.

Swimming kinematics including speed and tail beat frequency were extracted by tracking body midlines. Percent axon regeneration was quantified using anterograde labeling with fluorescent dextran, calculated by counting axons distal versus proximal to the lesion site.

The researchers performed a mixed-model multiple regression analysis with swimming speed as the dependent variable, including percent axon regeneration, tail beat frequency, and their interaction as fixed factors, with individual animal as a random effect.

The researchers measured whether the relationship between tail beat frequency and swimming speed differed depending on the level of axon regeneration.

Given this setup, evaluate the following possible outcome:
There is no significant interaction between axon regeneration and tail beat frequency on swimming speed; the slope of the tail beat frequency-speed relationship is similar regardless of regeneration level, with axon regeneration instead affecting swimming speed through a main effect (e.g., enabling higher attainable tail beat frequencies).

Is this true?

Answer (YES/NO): NO